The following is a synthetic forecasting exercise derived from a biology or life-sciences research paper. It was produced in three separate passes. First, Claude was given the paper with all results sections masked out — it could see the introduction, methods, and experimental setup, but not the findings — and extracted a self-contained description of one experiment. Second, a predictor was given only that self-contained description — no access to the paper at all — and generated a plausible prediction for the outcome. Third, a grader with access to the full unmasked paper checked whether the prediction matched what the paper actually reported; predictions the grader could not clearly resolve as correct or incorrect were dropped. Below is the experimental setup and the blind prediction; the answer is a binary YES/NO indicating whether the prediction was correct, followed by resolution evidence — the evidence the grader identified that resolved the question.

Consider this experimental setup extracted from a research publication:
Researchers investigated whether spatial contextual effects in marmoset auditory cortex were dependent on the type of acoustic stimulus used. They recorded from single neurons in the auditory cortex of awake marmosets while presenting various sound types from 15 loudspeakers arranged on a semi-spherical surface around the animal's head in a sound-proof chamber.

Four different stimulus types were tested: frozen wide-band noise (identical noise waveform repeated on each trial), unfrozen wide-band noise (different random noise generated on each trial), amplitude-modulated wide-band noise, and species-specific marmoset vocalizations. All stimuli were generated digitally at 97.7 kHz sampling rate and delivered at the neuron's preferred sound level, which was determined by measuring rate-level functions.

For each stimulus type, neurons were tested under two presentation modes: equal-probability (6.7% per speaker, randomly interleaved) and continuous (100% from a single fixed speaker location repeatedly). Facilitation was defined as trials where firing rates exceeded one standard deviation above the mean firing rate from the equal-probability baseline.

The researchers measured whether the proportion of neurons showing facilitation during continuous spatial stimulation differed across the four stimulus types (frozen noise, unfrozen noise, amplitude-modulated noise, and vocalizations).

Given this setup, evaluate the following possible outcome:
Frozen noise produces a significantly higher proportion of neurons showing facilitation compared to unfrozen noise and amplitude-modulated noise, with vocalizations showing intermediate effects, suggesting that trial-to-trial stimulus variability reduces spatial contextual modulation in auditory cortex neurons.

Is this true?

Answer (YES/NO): NO